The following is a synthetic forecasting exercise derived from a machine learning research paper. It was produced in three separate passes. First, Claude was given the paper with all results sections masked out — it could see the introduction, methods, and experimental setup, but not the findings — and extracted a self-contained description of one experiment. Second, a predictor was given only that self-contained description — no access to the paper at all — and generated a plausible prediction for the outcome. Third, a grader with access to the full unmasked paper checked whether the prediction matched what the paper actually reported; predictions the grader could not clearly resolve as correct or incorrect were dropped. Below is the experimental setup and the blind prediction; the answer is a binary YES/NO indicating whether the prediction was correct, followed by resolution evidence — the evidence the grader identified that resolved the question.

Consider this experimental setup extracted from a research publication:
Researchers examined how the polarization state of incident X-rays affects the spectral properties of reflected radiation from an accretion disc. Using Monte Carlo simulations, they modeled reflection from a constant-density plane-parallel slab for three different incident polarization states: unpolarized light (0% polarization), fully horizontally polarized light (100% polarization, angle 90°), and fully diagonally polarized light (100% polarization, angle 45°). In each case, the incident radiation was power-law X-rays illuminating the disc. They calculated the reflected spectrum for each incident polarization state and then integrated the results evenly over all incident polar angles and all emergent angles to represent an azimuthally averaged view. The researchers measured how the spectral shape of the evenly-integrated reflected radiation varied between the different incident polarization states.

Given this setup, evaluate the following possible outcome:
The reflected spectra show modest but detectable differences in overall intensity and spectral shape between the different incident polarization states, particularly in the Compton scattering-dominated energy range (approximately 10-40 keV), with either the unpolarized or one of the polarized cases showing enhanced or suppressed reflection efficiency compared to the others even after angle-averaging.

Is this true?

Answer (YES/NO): NO